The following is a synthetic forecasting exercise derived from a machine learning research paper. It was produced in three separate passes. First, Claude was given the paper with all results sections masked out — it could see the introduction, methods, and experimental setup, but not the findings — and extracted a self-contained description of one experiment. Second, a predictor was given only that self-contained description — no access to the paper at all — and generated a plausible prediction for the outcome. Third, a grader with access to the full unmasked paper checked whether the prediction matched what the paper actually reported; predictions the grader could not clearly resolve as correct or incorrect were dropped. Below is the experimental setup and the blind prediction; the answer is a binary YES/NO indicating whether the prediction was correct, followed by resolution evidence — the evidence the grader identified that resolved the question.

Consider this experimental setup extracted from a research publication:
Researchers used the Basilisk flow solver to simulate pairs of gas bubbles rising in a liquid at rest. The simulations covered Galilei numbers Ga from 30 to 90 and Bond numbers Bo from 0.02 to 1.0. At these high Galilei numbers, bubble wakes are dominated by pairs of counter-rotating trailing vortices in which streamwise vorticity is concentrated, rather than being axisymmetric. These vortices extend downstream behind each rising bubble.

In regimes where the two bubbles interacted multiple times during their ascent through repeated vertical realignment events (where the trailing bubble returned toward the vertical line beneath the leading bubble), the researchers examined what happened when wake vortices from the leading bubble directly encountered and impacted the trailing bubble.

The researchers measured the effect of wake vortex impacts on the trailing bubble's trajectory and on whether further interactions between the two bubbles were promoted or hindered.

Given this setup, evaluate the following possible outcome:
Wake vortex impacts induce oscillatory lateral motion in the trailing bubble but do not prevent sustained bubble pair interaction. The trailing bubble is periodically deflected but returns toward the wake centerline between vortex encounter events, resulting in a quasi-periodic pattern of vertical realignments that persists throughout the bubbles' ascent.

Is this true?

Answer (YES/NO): NO